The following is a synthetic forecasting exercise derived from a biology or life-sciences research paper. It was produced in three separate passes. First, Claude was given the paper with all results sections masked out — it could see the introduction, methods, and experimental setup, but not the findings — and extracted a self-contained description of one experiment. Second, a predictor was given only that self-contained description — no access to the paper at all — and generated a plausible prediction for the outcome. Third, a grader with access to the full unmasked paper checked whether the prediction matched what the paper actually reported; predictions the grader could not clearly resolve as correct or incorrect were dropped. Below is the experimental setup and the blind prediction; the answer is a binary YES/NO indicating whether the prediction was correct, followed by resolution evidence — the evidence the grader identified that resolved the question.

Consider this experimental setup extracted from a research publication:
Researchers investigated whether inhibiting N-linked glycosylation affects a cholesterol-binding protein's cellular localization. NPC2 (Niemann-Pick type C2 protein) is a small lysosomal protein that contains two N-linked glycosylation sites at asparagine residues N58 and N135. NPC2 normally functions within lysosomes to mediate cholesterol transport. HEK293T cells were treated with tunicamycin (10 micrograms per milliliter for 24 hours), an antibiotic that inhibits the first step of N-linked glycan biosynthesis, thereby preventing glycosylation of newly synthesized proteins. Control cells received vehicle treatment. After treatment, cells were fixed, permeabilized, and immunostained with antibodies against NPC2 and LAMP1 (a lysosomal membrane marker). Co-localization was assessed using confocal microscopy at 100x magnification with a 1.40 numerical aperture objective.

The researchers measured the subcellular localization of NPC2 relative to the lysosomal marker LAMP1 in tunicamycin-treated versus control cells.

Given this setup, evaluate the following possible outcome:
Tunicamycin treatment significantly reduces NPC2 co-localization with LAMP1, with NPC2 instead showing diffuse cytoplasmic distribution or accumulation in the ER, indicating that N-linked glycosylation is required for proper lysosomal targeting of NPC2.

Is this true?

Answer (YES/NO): NO